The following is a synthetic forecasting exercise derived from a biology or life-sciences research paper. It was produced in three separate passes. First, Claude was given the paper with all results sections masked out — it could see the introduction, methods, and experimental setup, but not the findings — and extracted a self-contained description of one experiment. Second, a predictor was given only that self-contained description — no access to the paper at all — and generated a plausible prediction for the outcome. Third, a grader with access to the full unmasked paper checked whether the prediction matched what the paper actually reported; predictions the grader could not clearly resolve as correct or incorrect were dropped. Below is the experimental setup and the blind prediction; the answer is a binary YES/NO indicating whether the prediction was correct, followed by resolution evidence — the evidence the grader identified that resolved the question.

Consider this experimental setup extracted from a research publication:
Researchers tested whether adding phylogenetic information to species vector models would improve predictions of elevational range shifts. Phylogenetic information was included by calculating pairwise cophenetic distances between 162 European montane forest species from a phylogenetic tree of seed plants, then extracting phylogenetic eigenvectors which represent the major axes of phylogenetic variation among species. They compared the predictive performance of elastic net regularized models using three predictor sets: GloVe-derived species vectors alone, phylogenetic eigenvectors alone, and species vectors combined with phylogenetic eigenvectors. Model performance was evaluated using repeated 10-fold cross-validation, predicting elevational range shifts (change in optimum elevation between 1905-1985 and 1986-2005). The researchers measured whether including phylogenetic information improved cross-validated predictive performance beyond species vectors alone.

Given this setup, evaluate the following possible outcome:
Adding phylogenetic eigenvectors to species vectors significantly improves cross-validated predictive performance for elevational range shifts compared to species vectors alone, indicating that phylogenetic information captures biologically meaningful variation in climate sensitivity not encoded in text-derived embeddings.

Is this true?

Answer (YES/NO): NO